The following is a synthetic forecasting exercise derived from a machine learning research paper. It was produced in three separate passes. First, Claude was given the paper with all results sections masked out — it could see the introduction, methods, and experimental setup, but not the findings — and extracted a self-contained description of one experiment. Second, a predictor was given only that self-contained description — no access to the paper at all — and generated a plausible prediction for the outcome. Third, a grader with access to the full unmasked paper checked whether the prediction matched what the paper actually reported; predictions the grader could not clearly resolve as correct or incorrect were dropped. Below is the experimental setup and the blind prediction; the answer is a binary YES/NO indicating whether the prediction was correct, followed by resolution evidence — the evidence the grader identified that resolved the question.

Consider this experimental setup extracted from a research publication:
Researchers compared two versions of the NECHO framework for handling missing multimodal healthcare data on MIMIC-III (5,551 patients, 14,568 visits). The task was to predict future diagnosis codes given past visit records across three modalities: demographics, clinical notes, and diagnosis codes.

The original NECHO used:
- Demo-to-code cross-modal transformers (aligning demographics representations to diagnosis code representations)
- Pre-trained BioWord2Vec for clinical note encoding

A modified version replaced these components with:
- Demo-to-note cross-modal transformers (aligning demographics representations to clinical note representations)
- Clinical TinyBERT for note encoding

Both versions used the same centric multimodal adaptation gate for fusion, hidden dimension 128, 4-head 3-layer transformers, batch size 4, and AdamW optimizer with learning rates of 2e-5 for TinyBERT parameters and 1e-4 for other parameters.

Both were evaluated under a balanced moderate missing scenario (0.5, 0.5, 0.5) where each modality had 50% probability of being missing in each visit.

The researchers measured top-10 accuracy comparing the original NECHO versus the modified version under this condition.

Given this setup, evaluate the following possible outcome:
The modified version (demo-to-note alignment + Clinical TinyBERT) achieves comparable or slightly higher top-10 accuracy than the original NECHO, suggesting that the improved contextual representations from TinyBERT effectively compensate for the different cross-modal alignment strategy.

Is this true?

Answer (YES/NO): NO